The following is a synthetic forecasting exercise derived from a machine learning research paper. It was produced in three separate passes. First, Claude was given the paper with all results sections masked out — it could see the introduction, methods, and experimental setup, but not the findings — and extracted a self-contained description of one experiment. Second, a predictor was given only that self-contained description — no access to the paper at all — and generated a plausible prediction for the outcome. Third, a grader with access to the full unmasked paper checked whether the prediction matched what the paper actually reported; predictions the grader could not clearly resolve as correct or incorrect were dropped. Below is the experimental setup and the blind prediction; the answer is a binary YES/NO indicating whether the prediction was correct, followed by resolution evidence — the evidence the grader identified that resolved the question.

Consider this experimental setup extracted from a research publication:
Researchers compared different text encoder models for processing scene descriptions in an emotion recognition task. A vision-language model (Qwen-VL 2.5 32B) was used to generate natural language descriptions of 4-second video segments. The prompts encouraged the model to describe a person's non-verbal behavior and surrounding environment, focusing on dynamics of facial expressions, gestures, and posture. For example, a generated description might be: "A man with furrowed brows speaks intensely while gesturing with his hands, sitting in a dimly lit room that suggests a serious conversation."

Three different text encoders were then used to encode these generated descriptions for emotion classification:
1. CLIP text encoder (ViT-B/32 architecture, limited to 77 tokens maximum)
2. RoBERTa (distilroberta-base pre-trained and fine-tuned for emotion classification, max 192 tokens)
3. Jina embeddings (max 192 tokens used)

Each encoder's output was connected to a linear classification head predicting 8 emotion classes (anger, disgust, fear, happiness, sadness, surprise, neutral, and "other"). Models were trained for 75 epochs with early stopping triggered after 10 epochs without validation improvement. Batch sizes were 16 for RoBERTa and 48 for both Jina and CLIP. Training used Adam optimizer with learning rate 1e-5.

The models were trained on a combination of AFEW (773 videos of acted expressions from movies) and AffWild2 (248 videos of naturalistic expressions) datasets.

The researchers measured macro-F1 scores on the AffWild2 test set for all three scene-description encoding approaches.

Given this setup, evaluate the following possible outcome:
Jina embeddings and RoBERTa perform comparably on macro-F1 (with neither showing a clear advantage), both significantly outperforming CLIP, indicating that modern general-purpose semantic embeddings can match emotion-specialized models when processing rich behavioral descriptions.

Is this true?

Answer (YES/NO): NO